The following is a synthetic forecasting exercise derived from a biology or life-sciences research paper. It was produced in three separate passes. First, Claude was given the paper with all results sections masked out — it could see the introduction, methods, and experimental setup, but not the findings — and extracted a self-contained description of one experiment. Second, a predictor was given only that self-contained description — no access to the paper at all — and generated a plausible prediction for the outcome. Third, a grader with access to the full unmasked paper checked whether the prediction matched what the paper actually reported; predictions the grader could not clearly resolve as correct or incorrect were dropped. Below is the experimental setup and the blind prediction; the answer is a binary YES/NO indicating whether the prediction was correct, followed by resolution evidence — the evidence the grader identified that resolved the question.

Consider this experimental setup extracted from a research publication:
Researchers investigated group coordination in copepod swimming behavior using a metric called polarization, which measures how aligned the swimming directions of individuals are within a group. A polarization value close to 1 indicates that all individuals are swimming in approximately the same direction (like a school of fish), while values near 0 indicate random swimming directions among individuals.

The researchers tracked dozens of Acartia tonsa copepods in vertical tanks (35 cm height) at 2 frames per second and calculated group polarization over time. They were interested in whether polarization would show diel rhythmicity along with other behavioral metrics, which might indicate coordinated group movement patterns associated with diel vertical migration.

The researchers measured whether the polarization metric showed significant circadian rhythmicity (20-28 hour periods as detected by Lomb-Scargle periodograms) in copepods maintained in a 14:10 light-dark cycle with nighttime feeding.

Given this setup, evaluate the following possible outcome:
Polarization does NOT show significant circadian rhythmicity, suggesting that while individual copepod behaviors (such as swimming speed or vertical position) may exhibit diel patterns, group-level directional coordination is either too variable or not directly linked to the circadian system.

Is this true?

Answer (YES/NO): YES